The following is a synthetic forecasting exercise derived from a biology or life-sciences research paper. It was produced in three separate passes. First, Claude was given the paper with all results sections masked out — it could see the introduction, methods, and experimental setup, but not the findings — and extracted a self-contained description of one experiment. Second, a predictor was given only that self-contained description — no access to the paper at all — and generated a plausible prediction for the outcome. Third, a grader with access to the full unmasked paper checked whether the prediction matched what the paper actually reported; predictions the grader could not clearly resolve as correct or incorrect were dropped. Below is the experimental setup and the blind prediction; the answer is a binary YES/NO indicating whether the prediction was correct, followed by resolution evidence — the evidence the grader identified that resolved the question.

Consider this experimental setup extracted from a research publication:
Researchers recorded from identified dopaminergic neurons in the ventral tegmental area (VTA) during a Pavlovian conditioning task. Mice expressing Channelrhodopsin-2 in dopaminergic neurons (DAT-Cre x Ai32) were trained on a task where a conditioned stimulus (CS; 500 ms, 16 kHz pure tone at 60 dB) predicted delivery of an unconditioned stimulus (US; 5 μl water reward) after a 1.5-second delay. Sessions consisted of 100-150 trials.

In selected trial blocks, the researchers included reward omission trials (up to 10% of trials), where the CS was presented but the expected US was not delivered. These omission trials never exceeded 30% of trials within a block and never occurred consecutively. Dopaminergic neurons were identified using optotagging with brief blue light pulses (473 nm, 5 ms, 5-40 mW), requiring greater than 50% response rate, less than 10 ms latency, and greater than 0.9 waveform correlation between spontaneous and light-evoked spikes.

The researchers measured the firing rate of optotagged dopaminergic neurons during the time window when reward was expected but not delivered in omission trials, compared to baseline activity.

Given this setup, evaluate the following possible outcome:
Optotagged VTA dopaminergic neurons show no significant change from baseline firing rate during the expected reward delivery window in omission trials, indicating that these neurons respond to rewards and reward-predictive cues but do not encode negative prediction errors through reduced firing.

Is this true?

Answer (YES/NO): NO